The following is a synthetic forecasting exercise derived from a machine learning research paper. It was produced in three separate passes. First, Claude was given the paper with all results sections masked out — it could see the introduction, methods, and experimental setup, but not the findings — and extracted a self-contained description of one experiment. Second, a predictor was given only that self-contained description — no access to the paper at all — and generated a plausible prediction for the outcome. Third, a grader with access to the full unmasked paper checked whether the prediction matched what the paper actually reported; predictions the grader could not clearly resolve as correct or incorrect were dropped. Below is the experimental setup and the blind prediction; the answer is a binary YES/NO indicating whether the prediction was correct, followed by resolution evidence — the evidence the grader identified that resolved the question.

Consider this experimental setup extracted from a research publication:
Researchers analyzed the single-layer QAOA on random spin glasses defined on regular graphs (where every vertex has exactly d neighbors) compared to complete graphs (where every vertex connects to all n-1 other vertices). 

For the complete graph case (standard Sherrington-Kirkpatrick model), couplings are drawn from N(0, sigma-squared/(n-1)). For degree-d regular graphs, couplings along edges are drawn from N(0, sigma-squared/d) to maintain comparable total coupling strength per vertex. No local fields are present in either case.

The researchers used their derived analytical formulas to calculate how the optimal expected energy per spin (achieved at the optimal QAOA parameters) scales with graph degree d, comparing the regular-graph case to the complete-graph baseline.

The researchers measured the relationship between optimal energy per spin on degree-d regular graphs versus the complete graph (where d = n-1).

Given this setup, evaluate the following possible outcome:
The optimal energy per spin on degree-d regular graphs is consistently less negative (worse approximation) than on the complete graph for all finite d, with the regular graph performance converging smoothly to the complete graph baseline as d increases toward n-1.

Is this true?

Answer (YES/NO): NO